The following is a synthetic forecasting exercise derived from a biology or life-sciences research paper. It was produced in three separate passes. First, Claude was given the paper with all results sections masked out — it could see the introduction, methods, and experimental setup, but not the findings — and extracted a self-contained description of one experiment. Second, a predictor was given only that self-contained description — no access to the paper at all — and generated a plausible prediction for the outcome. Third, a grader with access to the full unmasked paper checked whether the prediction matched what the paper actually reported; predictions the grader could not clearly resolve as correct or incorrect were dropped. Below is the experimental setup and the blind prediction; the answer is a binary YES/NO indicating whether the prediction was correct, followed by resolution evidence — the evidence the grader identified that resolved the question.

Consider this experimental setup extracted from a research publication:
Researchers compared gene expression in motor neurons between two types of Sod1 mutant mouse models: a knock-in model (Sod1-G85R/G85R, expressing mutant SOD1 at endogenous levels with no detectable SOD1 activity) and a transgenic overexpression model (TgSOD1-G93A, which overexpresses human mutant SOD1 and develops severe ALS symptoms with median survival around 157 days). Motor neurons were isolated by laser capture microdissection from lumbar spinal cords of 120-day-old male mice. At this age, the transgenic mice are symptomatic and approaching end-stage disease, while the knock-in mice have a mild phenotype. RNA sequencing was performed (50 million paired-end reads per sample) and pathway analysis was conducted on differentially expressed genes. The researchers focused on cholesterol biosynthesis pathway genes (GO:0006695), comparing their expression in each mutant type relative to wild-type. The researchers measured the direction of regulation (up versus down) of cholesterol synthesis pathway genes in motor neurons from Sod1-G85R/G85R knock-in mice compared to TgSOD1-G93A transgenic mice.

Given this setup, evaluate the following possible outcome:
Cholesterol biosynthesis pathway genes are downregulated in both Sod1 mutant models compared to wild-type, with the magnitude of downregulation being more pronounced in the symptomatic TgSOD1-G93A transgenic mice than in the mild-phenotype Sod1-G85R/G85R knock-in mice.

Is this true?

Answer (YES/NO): NO